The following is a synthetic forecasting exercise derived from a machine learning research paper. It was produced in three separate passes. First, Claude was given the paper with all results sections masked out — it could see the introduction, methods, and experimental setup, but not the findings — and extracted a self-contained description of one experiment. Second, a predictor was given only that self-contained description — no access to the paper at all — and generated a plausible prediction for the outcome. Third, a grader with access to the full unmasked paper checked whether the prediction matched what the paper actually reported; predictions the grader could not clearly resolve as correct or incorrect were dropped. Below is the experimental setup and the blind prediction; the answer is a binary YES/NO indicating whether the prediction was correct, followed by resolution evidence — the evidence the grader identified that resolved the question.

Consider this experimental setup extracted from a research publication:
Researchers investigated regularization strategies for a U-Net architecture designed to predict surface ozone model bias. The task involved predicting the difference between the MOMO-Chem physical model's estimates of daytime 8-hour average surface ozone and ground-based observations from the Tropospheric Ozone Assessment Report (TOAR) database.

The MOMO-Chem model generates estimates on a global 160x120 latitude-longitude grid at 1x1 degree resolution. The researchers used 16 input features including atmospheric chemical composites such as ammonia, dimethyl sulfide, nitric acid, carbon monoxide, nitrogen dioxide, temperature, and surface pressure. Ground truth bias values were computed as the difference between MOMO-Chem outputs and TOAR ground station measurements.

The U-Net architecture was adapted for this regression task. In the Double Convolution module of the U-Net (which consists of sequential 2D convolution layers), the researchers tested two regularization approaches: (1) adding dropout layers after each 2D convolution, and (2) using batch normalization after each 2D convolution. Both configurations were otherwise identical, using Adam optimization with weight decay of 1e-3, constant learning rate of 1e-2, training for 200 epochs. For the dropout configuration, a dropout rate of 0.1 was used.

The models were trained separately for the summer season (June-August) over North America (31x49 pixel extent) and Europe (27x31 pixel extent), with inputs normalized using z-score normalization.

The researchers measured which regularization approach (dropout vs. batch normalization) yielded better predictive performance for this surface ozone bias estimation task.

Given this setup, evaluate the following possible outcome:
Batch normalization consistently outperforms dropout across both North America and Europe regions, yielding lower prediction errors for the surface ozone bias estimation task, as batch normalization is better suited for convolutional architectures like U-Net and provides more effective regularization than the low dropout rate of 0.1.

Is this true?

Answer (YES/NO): NO